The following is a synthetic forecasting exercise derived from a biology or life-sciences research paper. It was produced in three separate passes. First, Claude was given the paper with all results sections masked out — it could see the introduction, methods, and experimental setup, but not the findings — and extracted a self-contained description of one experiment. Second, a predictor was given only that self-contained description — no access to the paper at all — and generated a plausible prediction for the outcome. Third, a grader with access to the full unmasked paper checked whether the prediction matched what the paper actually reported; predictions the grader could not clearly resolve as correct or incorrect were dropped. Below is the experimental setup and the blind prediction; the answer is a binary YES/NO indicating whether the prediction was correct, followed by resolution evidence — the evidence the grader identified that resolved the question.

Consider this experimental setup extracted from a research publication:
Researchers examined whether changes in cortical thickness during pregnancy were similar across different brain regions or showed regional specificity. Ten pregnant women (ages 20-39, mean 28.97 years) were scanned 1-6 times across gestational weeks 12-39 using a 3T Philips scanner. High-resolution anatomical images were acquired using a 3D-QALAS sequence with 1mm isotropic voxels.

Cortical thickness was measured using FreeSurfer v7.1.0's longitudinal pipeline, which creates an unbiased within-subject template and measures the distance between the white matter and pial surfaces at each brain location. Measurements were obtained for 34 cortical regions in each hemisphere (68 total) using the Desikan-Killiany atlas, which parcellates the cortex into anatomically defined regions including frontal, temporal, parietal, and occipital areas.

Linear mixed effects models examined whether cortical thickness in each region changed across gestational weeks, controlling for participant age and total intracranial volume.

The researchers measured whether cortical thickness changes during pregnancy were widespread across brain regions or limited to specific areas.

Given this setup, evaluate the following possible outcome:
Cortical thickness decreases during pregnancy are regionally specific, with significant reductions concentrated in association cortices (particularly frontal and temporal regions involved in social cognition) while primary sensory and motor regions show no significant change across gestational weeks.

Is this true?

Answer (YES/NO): NO